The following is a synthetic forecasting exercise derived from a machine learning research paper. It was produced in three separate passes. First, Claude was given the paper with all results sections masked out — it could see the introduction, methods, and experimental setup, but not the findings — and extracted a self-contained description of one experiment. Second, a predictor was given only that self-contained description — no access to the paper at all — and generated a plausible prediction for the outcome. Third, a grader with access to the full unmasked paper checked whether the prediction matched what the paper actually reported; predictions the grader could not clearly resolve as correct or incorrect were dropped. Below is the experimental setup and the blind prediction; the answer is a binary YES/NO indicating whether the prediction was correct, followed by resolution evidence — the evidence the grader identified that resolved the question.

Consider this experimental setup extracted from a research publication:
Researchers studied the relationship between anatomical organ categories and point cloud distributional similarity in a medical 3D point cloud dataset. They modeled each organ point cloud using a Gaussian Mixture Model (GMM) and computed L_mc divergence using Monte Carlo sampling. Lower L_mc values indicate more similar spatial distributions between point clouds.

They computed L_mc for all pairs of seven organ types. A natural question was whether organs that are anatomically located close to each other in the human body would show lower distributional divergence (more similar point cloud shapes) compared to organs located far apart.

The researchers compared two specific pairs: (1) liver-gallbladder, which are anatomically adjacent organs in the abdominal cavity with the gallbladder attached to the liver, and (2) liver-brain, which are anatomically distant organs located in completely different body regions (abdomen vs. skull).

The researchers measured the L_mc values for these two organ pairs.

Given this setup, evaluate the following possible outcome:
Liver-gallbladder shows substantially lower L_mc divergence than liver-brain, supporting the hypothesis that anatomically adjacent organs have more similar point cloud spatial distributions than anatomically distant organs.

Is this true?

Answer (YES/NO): NO